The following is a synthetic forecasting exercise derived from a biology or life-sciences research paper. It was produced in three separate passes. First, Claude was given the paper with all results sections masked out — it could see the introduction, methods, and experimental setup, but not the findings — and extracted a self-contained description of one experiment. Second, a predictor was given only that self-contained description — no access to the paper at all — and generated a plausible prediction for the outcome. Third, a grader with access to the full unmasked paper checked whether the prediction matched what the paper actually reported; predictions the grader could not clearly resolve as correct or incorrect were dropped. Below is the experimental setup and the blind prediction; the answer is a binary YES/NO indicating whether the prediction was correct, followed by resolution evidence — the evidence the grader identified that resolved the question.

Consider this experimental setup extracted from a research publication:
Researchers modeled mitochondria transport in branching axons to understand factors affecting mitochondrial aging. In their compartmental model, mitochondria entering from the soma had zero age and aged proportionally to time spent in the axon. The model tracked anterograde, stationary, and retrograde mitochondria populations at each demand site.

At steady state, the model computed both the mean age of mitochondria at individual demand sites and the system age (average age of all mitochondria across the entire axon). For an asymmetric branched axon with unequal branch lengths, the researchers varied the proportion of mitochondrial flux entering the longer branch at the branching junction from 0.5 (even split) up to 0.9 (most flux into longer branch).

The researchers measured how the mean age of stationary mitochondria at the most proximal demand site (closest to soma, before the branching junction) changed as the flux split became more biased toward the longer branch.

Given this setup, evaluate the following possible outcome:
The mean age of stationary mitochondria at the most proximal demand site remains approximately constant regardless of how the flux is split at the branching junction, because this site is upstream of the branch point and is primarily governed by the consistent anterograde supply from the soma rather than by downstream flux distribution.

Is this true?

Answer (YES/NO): NO